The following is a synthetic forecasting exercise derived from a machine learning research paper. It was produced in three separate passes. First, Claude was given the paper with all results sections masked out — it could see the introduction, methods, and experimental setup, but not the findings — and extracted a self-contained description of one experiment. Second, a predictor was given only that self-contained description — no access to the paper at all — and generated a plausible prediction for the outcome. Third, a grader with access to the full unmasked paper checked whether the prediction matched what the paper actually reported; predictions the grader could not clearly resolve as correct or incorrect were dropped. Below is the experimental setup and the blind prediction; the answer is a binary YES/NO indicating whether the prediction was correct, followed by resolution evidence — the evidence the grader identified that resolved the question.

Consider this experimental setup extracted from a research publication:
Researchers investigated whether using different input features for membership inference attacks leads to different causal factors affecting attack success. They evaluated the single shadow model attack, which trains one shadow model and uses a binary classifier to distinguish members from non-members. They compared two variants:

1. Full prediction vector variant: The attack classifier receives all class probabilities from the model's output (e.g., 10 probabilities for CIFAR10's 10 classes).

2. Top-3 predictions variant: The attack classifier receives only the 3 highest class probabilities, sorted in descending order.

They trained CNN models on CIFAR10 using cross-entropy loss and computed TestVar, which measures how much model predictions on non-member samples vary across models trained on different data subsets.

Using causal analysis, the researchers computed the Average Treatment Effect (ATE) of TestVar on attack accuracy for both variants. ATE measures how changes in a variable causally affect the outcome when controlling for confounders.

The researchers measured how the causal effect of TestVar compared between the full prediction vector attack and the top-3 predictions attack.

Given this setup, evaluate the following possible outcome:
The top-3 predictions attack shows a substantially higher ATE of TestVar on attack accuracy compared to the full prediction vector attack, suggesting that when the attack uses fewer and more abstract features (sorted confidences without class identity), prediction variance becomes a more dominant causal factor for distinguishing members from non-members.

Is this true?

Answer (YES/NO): NO